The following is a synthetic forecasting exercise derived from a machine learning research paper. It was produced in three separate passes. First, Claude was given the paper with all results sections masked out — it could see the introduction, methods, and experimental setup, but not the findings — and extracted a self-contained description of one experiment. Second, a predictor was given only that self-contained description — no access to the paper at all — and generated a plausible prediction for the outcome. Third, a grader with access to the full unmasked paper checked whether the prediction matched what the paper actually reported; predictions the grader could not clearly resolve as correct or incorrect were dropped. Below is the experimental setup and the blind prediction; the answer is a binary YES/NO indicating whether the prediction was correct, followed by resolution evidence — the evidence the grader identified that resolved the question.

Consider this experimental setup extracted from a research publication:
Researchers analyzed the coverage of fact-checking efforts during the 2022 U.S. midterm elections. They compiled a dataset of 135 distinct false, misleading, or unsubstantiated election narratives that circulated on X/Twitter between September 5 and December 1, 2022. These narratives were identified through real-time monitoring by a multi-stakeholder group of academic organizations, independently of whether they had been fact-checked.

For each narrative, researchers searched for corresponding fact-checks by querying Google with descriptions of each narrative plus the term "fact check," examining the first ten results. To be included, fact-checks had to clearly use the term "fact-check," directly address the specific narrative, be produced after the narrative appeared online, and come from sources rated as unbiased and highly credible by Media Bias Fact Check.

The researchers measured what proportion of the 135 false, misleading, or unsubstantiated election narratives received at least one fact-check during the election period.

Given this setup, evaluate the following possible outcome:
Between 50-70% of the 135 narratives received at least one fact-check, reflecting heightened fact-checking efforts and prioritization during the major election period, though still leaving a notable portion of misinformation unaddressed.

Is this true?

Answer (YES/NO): NO